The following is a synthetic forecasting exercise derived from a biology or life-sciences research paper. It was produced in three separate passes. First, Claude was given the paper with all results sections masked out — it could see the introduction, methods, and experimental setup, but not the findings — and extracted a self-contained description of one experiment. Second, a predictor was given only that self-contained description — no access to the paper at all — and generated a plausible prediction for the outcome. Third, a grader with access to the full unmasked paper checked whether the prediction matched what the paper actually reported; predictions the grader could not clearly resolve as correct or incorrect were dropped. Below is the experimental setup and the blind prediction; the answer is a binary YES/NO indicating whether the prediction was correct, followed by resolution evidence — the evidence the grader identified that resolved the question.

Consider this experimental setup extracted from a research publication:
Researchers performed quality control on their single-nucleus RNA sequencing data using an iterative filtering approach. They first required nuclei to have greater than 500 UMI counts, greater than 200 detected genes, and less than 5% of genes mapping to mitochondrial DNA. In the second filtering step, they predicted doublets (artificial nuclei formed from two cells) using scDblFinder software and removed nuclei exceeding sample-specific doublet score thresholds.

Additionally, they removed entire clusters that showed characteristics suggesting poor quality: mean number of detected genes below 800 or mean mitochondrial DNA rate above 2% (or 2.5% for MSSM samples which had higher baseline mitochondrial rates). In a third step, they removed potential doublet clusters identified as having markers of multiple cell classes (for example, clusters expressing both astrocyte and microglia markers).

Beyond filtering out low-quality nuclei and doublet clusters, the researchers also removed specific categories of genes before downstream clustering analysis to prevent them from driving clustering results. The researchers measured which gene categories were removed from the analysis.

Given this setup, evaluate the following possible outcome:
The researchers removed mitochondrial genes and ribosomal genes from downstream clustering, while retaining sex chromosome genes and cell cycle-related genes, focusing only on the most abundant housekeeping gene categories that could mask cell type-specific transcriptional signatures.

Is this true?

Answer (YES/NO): YES